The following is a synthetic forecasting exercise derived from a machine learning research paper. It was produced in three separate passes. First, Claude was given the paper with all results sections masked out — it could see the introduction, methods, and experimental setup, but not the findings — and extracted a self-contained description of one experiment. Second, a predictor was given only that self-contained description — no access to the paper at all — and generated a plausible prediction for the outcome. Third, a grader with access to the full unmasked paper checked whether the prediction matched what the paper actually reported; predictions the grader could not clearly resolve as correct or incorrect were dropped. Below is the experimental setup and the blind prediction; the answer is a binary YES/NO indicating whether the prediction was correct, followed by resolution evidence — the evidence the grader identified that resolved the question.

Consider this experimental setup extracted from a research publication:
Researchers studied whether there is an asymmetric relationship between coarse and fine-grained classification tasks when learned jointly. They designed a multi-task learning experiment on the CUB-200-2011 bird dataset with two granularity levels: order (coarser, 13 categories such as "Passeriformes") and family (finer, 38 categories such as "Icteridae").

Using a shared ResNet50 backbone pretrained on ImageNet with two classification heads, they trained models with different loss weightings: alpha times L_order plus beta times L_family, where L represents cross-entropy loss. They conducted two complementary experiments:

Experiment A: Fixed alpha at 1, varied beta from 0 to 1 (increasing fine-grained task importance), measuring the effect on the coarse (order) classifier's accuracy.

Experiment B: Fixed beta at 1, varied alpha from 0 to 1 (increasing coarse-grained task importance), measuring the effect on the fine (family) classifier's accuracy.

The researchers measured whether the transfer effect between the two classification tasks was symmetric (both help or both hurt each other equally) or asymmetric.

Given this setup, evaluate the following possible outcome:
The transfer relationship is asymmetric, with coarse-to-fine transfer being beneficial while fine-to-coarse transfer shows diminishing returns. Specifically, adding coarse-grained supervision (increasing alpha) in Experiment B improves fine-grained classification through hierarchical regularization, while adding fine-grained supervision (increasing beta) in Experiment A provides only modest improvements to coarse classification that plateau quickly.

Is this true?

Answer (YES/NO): NO